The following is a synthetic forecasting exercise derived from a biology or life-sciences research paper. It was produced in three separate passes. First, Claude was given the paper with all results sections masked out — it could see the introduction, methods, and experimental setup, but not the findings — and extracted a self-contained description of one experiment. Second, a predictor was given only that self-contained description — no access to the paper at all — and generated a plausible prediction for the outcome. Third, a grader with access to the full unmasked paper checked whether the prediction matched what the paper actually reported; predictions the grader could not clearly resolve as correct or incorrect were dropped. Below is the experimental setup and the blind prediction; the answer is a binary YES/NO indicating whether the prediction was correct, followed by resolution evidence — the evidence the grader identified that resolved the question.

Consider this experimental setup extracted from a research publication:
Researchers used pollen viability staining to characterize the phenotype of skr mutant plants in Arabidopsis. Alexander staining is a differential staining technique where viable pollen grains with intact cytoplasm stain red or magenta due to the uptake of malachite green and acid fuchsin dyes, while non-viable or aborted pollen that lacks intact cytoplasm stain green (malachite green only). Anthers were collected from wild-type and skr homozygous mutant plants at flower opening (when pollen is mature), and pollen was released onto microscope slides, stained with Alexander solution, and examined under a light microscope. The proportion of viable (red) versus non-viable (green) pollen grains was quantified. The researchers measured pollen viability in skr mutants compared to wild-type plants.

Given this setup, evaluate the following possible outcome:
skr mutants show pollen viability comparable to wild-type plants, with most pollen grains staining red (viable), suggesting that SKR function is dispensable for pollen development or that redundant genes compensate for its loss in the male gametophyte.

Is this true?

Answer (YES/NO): NO